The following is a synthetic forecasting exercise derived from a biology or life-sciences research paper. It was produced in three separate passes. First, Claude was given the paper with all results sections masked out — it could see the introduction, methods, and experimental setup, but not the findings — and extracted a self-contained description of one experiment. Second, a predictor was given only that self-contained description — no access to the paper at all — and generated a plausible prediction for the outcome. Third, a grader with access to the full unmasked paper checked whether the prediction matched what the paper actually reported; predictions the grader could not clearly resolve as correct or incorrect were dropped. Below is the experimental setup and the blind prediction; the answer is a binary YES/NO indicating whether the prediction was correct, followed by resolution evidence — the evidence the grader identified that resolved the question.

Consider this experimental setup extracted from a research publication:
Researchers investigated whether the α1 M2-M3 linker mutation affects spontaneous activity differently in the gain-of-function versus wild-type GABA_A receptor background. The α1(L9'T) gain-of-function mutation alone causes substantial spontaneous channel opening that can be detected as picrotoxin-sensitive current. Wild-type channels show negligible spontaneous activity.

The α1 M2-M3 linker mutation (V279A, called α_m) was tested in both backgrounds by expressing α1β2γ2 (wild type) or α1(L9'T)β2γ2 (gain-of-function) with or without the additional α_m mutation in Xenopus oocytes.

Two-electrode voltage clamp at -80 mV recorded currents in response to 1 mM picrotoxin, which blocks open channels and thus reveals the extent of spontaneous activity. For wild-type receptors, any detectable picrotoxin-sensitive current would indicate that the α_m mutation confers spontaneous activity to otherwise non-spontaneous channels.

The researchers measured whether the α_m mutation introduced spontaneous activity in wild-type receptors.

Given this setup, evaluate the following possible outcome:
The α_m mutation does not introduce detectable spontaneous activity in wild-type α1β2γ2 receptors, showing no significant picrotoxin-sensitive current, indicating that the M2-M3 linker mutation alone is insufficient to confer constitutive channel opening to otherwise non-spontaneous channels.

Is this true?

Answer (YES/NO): YES